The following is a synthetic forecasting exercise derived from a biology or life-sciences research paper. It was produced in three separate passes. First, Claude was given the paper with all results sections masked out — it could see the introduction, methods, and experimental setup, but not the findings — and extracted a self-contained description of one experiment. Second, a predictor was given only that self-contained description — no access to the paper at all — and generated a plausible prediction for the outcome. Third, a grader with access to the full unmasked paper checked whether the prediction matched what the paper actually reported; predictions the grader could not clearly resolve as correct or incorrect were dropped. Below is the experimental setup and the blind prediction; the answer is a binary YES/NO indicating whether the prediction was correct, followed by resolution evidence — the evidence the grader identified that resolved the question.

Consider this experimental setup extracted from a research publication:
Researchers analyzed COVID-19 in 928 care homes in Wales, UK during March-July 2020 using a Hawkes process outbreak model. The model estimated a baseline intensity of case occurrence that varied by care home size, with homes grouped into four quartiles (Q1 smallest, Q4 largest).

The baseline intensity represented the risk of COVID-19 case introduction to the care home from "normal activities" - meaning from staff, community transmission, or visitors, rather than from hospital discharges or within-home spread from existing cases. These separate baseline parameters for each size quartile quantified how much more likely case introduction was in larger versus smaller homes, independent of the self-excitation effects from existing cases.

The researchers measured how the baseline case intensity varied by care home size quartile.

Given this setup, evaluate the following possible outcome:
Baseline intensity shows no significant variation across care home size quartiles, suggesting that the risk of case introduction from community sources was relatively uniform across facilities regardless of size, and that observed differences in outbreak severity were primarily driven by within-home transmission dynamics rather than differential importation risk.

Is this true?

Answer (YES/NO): NO